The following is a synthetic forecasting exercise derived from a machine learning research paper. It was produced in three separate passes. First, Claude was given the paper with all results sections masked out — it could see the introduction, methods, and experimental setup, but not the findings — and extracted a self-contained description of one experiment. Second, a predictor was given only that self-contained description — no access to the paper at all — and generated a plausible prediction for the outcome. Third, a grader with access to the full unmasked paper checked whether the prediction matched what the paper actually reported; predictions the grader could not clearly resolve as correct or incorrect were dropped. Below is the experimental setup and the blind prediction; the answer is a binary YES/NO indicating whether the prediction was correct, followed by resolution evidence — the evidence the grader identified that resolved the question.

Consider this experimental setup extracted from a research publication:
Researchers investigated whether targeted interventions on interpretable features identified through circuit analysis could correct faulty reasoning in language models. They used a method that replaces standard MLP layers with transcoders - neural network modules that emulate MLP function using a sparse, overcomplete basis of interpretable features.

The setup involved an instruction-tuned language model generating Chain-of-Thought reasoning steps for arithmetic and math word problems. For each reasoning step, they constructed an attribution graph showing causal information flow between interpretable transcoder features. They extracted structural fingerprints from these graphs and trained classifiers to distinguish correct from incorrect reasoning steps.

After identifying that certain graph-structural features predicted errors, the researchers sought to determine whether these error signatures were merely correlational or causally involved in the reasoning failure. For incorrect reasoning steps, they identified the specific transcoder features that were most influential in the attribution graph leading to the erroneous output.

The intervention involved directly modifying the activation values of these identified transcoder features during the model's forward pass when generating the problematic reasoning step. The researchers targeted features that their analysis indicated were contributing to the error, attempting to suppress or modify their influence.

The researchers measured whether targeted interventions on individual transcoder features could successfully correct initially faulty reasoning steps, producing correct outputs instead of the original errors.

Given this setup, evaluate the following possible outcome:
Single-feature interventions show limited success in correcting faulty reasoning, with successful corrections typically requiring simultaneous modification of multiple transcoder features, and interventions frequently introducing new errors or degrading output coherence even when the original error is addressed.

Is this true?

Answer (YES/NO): NO